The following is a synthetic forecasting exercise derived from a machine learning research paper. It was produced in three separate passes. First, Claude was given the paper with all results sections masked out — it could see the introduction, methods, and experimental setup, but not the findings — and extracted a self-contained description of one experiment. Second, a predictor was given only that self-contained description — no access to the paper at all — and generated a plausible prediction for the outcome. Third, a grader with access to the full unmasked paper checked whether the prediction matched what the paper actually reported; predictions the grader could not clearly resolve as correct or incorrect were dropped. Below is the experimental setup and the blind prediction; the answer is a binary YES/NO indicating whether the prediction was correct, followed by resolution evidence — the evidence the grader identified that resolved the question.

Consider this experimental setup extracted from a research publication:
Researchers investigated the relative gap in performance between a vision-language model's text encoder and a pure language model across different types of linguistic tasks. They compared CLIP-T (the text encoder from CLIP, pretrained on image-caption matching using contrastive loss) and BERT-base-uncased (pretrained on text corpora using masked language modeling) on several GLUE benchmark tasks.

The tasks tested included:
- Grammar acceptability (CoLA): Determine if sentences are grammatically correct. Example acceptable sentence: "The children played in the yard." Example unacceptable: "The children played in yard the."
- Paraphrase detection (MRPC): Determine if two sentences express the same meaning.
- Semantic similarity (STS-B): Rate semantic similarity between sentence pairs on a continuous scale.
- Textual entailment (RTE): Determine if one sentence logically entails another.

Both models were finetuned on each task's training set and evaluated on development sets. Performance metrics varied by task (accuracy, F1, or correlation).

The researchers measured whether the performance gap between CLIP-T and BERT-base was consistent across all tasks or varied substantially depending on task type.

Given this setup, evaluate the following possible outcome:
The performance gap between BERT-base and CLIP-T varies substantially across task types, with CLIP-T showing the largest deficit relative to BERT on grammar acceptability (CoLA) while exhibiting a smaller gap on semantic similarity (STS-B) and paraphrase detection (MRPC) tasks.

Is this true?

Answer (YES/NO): NO